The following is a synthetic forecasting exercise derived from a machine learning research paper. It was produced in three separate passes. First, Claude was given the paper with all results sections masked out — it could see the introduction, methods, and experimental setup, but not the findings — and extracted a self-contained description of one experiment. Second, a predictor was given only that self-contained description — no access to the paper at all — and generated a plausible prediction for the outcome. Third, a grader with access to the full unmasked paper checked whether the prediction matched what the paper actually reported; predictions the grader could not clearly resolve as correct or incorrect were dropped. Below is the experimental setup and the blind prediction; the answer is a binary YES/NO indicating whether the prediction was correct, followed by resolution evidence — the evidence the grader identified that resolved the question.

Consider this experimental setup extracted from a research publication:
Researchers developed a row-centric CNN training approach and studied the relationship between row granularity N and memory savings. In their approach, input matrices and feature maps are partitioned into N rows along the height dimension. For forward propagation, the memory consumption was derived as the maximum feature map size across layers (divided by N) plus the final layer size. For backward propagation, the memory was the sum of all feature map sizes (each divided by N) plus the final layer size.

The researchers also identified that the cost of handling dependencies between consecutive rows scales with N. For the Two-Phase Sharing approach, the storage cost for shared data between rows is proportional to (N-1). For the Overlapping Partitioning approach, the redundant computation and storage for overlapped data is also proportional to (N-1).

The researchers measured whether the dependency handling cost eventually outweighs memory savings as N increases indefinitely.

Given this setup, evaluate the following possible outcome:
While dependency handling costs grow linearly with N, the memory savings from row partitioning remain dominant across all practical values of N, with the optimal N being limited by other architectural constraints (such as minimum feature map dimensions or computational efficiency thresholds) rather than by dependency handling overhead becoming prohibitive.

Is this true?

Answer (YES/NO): NO